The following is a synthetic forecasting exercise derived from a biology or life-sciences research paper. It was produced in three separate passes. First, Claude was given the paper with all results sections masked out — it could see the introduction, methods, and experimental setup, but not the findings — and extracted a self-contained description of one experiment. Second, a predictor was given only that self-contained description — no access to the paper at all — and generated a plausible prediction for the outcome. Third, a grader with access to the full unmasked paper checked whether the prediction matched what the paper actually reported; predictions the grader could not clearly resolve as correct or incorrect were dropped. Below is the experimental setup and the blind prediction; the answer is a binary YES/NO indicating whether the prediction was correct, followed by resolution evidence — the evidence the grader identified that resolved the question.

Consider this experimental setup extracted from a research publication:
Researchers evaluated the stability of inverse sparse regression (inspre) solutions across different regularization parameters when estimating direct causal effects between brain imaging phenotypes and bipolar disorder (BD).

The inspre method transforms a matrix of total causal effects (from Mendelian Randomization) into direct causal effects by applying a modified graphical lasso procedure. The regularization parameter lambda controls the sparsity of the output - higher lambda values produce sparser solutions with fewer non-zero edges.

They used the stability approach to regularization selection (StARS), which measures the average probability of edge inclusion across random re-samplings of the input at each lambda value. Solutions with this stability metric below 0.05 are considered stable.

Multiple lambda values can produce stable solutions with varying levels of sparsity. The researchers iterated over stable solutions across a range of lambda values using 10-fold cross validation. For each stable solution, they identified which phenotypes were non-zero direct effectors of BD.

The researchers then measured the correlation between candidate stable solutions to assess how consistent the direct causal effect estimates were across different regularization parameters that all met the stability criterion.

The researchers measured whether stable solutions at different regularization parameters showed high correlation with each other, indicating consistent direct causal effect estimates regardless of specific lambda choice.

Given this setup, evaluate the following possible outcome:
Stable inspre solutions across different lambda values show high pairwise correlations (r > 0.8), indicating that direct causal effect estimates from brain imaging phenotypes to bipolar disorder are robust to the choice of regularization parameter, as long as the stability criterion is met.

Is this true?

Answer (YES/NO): NO